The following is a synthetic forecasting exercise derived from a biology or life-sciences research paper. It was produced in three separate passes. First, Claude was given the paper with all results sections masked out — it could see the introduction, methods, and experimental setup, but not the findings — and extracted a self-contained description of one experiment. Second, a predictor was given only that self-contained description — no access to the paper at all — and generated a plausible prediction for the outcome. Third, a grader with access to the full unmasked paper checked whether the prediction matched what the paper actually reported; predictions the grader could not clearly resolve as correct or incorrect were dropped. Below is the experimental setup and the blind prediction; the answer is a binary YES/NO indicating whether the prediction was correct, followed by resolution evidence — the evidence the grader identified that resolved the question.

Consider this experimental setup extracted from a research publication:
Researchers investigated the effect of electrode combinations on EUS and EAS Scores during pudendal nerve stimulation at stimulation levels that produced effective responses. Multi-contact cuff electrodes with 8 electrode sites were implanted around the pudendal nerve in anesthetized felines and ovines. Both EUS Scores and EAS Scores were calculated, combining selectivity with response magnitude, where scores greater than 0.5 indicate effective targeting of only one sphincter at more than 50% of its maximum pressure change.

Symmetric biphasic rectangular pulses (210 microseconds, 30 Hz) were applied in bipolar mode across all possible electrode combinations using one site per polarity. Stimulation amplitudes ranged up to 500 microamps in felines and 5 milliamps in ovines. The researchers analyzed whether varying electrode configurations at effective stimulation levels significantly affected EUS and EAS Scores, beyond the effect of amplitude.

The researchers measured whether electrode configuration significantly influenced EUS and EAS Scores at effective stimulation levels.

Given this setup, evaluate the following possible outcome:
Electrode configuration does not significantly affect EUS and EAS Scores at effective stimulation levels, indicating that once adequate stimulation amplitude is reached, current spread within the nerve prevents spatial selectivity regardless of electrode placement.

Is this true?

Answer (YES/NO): NO